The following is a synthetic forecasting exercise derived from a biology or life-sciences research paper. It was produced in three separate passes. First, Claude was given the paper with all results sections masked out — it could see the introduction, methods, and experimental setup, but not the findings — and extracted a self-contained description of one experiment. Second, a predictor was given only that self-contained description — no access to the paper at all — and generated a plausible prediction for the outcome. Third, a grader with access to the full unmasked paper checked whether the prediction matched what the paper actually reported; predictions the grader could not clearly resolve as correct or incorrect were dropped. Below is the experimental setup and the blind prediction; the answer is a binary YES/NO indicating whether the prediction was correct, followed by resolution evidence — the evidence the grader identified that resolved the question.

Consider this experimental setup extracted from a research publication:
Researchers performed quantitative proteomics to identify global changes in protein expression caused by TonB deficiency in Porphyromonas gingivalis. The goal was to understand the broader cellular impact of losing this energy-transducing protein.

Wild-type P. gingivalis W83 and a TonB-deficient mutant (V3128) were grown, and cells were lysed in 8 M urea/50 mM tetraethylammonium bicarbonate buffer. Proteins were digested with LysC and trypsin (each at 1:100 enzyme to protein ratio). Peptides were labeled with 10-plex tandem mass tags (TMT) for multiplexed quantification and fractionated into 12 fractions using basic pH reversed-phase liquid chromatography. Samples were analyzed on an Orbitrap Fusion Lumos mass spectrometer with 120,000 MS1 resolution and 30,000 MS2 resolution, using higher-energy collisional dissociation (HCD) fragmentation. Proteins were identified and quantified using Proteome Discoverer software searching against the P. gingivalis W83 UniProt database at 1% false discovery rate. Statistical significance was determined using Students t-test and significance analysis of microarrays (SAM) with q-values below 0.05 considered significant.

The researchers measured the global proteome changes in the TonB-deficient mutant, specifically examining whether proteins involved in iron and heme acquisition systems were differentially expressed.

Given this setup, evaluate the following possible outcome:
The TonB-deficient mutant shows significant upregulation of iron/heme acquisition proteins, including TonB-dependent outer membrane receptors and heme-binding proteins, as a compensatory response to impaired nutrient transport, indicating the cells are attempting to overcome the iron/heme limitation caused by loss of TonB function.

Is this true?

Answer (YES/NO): NO